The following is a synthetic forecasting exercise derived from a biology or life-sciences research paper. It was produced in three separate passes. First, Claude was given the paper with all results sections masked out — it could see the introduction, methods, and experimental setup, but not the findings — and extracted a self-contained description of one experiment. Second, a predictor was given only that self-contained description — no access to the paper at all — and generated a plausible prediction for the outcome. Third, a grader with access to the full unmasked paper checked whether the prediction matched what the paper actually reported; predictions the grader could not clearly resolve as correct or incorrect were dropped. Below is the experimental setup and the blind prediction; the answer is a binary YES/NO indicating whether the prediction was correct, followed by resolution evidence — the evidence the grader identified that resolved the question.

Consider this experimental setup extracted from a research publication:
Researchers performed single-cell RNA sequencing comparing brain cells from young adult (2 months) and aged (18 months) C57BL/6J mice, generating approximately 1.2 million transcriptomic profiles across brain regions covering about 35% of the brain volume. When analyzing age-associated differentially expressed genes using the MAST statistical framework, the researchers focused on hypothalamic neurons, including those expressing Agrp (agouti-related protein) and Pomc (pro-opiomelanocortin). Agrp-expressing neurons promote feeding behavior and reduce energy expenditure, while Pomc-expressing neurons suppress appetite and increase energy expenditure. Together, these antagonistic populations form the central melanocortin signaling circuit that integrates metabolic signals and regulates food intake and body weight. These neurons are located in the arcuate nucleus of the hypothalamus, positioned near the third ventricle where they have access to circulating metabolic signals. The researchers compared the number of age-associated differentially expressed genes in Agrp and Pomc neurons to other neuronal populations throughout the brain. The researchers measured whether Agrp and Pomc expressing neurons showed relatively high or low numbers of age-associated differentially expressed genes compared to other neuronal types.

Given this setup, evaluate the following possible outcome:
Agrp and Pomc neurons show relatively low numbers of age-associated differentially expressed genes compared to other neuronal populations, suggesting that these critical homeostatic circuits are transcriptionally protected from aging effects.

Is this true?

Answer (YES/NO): NO